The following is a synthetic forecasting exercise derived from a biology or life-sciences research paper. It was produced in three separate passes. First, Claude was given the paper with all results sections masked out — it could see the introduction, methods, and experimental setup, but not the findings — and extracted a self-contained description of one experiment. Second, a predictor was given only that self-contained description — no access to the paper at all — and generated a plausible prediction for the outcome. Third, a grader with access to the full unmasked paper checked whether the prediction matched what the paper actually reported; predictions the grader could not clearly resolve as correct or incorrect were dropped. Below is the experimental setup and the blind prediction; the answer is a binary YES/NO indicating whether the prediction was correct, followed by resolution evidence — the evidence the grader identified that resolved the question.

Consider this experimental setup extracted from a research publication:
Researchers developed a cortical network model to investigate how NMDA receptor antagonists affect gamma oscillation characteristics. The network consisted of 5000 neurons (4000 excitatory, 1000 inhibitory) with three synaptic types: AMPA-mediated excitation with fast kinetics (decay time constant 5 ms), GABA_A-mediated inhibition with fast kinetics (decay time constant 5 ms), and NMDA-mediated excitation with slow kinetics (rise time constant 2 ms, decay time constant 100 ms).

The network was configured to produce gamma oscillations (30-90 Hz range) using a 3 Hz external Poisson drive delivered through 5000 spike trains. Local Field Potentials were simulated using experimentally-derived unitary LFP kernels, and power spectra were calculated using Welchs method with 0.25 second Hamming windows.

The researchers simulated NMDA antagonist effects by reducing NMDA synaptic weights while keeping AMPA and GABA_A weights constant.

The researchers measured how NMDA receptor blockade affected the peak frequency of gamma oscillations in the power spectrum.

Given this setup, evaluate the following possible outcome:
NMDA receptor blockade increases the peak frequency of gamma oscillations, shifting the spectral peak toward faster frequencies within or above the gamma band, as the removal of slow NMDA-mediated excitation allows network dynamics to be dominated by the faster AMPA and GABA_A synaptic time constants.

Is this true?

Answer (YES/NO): NO